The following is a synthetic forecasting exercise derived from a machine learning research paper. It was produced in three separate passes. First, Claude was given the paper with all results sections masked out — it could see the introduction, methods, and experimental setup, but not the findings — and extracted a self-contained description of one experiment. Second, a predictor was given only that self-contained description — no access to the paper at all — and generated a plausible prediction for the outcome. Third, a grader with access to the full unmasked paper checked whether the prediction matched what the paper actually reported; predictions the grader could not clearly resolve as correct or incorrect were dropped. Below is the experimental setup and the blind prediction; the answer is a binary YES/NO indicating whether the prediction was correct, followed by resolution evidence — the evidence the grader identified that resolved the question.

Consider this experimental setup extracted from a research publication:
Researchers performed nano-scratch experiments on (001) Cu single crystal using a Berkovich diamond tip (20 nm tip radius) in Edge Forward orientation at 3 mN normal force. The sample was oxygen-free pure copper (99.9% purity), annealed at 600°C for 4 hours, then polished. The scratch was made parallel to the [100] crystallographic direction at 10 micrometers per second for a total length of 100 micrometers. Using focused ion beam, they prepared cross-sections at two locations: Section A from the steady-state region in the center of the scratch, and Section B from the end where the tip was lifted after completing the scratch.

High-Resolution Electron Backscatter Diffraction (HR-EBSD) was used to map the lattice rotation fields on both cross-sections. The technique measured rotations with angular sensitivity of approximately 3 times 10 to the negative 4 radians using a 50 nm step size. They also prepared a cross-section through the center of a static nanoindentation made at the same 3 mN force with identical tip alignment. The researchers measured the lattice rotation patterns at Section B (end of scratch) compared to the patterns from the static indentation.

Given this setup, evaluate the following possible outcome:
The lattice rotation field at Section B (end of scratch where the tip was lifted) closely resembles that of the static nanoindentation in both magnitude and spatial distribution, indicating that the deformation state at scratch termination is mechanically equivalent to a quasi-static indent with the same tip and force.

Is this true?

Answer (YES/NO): NO